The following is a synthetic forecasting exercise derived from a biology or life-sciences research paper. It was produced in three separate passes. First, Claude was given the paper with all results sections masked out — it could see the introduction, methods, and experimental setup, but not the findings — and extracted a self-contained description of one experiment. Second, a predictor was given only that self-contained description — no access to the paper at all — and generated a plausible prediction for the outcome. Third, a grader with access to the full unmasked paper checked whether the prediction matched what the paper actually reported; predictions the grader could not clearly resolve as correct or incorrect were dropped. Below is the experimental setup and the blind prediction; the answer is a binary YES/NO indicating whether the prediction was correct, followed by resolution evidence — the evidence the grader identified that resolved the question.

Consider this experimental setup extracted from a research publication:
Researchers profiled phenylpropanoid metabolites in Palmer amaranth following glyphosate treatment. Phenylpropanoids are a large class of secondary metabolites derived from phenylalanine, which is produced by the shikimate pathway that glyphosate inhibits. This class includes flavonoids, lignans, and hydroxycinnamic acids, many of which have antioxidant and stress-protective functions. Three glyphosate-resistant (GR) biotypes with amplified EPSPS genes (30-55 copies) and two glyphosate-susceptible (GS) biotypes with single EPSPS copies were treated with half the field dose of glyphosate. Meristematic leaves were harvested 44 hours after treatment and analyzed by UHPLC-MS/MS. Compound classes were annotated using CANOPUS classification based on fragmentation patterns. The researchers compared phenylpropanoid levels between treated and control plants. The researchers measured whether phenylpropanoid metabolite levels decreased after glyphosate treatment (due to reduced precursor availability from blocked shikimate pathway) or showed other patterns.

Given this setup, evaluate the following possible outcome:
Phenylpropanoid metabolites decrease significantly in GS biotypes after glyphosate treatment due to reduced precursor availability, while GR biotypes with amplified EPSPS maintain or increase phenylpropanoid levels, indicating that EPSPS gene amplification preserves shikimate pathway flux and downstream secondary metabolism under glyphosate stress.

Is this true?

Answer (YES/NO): NO